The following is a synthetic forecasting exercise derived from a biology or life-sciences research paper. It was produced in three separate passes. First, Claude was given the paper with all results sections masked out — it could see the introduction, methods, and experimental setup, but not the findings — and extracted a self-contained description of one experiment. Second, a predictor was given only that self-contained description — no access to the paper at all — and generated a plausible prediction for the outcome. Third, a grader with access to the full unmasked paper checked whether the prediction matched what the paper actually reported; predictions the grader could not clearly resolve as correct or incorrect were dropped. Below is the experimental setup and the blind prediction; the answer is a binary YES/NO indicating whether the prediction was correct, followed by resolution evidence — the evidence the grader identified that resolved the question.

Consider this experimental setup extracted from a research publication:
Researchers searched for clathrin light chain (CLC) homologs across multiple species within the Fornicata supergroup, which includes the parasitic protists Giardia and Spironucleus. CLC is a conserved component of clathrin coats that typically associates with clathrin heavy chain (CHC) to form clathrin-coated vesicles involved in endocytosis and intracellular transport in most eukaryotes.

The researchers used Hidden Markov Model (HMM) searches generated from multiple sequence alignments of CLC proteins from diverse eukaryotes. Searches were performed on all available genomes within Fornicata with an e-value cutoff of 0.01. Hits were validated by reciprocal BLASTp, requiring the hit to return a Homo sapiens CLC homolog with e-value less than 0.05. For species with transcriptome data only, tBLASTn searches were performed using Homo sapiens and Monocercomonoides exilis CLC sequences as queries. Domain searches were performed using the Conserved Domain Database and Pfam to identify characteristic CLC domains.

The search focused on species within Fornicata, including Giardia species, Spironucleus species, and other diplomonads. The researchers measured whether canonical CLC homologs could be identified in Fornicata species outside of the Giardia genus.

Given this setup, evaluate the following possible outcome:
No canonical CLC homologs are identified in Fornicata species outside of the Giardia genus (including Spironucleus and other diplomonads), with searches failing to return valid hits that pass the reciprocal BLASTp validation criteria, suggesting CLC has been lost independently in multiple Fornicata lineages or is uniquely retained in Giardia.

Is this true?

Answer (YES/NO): YES